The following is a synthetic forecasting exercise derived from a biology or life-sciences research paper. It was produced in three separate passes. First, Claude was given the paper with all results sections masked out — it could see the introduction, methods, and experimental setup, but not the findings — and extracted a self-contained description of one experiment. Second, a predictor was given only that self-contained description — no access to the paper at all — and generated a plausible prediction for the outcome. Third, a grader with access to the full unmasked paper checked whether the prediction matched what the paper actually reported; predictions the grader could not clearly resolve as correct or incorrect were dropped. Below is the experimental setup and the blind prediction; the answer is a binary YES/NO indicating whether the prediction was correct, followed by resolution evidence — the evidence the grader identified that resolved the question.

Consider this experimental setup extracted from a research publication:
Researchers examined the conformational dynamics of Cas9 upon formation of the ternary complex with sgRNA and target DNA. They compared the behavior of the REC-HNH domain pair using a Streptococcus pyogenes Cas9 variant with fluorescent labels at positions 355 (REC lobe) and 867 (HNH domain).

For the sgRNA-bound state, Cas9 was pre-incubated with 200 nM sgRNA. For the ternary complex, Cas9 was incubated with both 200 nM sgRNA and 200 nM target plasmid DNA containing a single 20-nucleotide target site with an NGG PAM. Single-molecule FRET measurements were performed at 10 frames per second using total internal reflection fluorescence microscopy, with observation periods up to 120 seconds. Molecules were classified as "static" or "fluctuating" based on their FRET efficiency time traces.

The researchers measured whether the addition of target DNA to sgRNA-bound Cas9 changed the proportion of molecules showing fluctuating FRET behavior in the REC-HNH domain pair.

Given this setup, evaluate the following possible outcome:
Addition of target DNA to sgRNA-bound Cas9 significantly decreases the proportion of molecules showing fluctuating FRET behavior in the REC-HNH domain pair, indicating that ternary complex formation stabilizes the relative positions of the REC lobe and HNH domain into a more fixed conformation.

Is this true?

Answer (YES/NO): NO